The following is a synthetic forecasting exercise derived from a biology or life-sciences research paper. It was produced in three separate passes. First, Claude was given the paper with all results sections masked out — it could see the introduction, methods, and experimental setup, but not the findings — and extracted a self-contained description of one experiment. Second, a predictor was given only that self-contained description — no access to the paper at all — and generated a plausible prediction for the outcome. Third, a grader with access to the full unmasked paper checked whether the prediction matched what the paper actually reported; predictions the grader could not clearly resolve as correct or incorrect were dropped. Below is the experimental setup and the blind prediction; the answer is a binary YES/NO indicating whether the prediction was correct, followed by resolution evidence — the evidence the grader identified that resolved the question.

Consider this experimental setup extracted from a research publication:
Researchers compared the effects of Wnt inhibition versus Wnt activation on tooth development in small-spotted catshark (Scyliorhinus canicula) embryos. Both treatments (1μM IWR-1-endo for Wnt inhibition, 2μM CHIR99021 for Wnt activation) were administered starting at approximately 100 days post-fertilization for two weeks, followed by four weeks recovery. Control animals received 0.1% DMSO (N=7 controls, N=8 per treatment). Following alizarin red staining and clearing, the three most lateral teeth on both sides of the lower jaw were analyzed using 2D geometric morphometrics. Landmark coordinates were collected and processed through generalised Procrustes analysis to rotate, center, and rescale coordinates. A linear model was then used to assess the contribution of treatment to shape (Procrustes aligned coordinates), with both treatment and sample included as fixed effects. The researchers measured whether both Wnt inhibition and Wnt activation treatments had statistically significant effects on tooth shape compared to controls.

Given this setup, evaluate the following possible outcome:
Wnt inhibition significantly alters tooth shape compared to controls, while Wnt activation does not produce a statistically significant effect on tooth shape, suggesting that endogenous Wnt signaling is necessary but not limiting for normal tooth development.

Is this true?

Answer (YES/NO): NO